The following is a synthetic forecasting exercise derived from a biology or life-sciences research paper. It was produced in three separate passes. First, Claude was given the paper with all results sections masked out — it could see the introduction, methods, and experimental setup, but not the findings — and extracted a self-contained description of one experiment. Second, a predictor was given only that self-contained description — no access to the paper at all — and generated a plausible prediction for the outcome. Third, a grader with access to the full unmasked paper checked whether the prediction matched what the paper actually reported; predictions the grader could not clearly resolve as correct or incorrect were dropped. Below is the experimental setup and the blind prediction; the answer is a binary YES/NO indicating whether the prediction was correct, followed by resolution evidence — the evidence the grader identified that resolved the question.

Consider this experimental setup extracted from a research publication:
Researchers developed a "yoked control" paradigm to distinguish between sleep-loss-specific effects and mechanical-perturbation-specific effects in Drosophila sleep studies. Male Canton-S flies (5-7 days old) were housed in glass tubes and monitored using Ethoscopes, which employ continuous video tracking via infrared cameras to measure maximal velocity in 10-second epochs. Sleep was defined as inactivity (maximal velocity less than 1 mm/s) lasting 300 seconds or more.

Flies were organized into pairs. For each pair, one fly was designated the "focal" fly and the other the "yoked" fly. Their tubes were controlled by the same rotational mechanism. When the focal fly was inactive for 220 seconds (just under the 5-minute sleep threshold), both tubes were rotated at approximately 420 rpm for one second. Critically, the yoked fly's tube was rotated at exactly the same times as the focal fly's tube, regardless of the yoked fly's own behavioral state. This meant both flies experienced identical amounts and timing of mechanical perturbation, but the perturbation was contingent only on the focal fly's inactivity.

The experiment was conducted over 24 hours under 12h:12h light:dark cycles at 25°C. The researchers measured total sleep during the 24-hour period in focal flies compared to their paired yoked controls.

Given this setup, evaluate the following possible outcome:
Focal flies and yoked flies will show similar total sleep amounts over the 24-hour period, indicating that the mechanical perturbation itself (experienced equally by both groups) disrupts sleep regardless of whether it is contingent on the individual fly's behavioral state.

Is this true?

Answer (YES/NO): NO